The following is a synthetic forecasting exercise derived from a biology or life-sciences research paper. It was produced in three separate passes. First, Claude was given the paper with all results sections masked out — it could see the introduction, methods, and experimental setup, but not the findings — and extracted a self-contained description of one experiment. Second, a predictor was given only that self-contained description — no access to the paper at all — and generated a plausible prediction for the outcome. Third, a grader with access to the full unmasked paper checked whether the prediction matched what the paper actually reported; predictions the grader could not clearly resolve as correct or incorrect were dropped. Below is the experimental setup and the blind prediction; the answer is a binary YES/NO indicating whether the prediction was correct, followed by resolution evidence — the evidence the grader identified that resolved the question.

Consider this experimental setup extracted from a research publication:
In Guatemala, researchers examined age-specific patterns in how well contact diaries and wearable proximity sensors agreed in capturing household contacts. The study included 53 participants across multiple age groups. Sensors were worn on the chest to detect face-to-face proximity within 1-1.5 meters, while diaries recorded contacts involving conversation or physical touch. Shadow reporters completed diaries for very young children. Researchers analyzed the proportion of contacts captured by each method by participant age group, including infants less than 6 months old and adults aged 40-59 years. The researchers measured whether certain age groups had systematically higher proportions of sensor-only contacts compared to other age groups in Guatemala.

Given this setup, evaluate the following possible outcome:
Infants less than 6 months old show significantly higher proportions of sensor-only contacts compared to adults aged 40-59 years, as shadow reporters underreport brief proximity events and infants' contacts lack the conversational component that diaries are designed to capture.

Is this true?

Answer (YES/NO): NO